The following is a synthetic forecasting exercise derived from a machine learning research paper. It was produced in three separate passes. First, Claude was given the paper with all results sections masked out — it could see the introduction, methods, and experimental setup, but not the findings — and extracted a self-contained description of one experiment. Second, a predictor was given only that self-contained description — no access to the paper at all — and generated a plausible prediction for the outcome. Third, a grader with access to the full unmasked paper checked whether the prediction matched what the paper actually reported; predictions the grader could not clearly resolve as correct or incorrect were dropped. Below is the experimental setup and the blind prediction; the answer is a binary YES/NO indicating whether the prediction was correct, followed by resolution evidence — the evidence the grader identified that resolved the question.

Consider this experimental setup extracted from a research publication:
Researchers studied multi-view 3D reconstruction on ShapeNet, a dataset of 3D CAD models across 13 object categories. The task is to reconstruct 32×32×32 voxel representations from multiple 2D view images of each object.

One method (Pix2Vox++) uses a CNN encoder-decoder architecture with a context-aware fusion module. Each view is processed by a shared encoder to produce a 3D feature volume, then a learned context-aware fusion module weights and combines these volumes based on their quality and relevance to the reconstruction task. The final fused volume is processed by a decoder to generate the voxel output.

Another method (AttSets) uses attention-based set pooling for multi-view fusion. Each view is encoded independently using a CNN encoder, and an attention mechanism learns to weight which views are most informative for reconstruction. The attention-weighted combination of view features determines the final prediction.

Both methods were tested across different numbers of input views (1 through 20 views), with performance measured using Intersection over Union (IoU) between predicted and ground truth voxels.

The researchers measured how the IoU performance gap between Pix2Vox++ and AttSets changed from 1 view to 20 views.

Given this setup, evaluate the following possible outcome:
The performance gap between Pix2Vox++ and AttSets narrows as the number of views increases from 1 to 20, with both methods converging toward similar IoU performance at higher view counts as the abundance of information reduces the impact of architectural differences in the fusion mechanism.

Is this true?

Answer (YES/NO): NO